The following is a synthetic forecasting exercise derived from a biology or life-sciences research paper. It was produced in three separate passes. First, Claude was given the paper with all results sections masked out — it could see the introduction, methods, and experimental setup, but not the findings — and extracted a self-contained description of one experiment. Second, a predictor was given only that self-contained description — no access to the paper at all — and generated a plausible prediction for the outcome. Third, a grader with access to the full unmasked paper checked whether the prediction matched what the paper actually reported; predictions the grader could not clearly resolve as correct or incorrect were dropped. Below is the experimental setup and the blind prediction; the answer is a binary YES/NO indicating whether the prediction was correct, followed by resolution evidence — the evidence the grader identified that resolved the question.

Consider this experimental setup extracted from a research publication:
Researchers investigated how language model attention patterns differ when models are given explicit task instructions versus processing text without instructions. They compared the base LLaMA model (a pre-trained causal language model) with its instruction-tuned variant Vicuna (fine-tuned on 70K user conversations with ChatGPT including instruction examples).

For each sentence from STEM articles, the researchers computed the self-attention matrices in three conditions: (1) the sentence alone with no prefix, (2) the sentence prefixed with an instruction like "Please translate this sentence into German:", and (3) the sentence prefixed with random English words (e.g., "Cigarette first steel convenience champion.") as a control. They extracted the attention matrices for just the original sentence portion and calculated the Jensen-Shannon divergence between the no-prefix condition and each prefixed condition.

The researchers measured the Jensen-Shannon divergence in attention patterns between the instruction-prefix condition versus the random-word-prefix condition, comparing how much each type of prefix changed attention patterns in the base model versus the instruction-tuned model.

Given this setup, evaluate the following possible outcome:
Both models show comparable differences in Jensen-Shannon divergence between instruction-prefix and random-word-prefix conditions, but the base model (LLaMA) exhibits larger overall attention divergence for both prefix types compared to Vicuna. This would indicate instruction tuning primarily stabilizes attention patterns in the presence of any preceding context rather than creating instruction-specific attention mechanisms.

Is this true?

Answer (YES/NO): NO